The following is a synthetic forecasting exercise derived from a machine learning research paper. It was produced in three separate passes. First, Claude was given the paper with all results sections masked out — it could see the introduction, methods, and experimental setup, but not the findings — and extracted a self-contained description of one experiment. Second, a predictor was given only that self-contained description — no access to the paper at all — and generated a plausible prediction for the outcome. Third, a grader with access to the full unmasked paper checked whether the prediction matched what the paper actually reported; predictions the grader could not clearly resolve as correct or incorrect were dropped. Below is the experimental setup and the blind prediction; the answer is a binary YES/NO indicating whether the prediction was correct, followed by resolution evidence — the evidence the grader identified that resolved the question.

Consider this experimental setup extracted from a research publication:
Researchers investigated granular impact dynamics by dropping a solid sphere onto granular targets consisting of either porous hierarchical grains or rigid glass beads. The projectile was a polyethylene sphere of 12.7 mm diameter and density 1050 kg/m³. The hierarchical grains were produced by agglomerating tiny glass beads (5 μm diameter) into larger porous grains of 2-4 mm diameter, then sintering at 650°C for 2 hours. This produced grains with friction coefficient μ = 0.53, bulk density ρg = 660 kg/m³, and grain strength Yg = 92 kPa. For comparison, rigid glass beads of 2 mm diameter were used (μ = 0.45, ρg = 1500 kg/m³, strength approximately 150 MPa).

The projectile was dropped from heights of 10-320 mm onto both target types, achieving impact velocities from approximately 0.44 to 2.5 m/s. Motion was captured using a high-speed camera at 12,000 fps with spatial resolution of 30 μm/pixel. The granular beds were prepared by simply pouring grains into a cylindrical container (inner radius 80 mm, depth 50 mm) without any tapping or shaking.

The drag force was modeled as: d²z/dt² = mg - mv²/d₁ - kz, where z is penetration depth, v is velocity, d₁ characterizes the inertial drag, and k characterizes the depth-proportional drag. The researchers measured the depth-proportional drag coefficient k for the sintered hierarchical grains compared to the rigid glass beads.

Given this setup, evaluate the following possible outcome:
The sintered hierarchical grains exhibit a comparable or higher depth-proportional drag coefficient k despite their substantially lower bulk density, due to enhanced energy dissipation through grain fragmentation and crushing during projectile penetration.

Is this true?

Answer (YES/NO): YES